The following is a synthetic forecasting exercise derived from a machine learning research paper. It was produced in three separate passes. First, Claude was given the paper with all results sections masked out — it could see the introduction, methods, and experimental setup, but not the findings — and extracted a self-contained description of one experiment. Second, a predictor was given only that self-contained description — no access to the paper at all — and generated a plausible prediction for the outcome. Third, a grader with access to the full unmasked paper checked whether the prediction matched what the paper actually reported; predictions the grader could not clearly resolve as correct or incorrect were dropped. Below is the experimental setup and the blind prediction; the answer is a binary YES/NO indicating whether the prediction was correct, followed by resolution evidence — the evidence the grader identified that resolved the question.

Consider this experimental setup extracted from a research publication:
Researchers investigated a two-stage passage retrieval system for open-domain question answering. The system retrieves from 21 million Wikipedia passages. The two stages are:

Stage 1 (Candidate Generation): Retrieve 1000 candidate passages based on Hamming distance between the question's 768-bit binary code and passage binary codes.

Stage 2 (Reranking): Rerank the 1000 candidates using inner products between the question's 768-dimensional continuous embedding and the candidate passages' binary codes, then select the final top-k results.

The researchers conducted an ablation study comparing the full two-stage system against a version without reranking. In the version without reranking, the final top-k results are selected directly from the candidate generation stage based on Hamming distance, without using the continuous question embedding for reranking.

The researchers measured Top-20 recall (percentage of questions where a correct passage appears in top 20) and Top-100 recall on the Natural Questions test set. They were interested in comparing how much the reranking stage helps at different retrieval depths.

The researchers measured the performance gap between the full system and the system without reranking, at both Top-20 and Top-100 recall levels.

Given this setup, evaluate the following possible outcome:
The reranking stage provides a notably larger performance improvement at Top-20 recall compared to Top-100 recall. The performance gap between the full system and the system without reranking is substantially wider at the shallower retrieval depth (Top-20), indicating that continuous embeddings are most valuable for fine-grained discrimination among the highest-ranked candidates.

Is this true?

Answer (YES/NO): YES